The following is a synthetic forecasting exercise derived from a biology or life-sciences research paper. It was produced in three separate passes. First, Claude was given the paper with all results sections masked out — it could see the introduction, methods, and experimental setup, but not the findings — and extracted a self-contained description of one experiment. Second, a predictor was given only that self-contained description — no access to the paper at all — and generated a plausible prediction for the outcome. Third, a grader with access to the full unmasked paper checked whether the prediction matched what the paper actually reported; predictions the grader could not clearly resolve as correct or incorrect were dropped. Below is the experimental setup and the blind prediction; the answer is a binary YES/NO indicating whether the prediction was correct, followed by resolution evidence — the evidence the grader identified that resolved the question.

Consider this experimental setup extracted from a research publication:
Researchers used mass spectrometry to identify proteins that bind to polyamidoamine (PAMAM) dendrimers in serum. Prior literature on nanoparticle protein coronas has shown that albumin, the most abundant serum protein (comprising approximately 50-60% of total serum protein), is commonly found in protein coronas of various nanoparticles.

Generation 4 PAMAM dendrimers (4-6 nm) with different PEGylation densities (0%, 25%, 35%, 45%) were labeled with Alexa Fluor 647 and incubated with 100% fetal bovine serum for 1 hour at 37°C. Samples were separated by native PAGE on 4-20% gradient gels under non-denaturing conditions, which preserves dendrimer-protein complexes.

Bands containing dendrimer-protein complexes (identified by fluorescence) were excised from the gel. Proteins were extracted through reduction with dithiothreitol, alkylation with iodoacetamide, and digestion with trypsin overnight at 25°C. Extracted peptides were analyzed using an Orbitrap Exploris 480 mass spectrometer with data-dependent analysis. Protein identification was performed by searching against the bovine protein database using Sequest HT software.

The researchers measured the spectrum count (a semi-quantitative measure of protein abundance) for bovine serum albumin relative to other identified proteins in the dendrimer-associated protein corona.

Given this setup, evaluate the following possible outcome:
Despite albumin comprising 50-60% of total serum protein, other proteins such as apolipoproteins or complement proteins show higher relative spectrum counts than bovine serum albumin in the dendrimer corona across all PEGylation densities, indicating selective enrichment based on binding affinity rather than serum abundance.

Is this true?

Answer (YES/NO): YES